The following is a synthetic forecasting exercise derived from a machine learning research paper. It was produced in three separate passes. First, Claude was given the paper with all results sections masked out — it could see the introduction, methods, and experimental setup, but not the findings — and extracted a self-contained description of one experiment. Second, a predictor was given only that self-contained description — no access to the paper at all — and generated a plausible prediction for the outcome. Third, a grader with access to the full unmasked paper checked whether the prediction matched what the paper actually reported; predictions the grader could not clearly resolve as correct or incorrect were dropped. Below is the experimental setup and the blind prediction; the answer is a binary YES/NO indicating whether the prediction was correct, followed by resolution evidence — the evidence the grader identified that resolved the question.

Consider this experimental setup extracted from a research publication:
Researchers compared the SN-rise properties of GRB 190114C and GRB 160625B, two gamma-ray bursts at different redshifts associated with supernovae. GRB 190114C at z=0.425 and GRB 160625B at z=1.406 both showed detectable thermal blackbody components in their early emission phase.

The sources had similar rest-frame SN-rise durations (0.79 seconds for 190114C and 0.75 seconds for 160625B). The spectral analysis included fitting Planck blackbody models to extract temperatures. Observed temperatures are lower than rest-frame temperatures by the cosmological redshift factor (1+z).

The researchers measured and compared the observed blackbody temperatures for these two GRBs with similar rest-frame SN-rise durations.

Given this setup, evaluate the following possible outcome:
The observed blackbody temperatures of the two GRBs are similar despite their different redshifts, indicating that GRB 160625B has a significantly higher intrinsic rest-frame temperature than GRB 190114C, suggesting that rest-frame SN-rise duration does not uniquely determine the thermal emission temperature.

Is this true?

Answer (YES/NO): NO